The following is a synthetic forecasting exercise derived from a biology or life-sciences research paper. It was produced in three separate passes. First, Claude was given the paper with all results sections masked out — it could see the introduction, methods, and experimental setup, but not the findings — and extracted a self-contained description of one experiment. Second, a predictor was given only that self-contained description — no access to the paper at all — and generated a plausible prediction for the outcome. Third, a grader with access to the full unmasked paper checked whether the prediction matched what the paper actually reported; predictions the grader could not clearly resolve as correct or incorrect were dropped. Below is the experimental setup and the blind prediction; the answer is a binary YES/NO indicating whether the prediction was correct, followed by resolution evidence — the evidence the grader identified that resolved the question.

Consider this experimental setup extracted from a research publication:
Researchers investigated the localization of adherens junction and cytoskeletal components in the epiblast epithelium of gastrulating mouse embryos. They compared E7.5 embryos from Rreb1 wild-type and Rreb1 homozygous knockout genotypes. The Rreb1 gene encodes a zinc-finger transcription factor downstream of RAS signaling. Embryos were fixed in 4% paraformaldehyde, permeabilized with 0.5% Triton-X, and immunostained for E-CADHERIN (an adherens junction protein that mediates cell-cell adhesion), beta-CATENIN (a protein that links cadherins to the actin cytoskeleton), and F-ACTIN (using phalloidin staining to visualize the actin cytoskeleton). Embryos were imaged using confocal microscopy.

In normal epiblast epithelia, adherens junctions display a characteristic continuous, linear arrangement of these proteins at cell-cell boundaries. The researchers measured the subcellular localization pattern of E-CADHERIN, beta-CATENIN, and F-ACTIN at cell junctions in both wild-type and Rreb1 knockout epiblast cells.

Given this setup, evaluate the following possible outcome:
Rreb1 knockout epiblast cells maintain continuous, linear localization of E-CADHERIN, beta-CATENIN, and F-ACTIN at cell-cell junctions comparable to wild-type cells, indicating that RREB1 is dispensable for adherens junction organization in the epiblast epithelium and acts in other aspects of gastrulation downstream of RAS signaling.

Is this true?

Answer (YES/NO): NO